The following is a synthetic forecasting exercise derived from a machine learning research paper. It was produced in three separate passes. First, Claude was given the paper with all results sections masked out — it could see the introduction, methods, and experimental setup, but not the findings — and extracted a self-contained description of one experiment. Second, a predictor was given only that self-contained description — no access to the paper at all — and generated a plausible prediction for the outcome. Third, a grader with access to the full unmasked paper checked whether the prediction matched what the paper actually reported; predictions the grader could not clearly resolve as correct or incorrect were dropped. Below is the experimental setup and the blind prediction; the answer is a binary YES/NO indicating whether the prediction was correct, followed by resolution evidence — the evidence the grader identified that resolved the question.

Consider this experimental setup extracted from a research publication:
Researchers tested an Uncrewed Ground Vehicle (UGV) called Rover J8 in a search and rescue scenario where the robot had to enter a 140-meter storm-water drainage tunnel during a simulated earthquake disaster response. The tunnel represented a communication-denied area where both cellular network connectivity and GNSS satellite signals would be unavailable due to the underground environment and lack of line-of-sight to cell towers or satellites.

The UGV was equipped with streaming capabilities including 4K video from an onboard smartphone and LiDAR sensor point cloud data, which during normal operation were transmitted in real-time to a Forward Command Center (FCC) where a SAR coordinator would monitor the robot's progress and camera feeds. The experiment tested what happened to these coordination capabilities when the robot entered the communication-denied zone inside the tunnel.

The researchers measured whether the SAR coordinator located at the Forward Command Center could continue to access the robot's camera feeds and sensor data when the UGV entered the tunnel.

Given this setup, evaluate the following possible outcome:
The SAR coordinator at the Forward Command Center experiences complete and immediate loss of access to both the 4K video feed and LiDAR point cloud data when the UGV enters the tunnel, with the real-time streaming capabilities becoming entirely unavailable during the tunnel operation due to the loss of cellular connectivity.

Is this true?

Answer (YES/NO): NO